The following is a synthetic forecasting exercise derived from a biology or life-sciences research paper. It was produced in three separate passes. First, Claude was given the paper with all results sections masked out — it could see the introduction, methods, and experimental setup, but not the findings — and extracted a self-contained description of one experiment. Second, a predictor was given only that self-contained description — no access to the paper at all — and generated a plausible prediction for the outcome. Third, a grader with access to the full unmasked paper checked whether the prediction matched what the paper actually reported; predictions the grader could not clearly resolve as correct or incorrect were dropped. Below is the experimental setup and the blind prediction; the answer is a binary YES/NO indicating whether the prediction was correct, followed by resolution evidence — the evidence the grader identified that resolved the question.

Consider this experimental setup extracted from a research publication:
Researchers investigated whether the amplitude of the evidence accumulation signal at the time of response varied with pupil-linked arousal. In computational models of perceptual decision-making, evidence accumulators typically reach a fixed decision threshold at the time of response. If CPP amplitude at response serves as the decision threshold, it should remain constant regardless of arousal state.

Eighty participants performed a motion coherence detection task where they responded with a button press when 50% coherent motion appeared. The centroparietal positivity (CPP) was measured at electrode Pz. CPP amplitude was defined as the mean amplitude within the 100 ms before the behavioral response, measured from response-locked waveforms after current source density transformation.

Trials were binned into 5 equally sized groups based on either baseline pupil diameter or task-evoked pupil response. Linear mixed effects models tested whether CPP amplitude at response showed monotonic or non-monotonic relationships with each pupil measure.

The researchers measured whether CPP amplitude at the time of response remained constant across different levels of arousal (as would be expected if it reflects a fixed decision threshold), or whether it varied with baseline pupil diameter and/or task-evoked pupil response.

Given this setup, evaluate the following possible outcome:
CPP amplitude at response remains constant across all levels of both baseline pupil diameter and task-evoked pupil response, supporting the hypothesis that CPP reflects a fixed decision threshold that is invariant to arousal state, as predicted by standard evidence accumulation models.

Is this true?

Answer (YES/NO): YES